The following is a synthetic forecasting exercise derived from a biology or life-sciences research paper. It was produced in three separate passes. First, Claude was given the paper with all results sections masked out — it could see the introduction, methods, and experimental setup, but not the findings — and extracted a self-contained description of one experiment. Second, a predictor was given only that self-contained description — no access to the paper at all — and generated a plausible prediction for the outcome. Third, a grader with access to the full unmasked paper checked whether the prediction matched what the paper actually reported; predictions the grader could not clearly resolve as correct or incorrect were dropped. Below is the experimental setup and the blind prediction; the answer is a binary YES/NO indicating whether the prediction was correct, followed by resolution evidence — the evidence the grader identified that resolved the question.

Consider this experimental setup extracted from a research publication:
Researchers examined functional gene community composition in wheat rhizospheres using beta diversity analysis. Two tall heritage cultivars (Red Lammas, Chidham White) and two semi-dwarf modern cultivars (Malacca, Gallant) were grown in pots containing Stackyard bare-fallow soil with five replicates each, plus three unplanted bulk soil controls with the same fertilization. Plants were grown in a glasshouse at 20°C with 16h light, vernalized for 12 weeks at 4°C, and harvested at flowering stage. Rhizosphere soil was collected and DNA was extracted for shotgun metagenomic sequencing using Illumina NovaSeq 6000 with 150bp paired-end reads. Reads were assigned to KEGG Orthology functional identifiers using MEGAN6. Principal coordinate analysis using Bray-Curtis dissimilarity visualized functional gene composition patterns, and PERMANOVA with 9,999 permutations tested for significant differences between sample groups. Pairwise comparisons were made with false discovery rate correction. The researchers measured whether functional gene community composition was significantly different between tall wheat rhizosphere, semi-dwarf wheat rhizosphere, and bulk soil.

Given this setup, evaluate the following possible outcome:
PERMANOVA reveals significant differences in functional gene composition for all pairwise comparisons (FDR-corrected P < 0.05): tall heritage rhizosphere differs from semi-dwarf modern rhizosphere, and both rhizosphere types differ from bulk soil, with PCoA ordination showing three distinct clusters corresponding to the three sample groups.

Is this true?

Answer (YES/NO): YES